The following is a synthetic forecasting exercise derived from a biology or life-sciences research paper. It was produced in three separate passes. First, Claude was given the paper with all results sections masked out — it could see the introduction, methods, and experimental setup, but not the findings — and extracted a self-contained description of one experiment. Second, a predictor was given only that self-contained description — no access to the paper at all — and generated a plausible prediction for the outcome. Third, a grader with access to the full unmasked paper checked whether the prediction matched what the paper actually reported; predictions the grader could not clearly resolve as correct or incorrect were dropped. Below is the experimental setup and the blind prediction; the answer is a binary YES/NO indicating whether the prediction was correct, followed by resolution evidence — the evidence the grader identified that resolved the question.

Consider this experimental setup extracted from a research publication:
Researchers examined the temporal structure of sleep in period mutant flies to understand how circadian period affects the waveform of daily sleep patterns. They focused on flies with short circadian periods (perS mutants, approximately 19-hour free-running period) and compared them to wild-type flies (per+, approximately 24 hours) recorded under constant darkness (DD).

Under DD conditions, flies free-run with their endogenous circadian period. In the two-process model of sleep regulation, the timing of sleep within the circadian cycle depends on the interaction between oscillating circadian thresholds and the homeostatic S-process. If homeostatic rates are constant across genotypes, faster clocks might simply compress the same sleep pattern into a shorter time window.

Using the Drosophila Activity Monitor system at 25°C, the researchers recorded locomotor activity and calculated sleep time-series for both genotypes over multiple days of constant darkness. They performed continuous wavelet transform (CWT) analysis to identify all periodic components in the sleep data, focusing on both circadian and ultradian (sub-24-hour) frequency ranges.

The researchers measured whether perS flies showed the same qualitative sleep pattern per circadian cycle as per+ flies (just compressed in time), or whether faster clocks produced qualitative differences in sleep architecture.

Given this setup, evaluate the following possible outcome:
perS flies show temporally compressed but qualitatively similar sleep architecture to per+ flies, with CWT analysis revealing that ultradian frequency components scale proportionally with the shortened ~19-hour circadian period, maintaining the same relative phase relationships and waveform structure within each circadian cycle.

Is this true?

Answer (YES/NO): NO